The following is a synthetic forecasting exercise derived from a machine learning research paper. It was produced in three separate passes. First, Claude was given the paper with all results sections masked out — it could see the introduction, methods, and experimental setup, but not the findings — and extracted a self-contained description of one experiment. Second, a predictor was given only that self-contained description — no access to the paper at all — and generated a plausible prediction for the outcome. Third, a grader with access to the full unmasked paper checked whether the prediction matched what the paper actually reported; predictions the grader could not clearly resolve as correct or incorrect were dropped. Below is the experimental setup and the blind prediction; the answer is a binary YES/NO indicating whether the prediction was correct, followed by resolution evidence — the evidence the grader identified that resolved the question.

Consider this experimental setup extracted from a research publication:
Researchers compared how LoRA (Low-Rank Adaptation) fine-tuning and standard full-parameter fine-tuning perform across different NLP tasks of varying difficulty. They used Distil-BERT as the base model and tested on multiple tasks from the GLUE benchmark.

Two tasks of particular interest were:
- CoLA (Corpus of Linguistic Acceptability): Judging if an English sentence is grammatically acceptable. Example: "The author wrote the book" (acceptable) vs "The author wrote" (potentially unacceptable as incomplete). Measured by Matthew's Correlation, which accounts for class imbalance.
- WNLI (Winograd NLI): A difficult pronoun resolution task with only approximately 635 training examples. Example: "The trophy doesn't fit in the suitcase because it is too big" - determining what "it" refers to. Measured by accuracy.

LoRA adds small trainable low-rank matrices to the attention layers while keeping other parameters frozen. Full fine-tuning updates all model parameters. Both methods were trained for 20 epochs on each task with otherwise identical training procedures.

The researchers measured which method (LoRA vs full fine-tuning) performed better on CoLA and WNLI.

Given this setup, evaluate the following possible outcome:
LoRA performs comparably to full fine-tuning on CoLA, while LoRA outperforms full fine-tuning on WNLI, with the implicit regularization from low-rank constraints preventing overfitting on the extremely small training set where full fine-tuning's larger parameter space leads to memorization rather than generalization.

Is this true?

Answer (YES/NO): NO